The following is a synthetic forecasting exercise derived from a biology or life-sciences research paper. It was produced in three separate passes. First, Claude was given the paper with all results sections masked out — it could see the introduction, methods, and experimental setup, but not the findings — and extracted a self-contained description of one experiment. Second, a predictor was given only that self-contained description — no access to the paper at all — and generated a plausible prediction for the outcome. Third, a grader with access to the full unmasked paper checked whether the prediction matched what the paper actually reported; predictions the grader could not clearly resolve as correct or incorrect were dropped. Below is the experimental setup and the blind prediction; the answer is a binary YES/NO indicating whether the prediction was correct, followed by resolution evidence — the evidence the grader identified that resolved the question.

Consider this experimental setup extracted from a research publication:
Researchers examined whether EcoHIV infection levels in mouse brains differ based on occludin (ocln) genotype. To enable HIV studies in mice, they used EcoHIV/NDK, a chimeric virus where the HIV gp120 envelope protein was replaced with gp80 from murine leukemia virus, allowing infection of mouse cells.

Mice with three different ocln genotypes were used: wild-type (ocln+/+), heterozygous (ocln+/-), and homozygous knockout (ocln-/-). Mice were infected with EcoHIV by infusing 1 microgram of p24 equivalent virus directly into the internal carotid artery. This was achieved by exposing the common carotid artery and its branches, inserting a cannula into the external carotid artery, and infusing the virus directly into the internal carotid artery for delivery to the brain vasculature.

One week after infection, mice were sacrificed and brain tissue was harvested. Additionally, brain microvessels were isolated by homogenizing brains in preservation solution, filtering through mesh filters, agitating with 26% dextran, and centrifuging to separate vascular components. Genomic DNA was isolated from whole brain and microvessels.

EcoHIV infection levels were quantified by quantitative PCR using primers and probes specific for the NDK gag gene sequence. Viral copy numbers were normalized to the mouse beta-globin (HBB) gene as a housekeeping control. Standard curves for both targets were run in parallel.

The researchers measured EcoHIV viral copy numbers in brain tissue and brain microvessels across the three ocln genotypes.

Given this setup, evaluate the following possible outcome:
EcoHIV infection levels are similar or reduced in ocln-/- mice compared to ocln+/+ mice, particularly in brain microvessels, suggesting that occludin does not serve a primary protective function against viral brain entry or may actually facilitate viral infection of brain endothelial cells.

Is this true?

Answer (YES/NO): NO